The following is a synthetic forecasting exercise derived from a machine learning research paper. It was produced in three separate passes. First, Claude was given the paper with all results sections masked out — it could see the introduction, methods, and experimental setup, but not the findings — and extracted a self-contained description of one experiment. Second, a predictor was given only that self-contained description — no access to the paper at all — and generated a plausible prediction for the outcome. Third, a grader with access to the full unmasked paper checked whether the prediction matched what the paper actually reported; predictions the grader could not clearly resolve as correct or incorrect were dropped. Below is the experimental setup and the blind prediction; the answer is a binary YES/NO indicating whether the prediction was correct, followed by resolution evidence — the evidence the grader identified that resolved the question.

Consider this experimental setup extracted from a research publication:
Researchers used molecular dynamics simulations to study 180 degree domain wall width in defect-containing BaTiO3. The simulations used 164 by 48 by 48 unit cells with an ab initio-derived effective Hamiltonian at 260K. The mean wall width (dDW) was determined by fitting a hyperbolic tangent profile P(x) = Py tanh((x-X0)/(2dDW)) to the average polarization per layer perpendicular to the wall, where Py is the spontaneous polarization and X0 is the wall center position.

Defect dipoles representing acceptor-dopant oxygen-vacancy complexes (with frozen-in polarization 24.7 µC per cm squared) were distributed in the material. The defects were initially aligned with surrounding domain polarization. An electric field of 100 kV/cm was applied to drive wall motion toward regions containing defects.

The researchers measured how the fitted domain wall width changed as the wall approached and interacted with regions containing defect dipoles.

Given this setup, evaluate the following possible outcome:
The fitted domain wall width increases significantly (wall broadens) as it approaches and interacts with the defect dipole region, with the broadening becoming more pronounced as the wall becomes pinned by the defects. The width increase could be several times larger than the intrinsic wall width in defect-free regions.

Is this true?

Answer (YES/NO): NO